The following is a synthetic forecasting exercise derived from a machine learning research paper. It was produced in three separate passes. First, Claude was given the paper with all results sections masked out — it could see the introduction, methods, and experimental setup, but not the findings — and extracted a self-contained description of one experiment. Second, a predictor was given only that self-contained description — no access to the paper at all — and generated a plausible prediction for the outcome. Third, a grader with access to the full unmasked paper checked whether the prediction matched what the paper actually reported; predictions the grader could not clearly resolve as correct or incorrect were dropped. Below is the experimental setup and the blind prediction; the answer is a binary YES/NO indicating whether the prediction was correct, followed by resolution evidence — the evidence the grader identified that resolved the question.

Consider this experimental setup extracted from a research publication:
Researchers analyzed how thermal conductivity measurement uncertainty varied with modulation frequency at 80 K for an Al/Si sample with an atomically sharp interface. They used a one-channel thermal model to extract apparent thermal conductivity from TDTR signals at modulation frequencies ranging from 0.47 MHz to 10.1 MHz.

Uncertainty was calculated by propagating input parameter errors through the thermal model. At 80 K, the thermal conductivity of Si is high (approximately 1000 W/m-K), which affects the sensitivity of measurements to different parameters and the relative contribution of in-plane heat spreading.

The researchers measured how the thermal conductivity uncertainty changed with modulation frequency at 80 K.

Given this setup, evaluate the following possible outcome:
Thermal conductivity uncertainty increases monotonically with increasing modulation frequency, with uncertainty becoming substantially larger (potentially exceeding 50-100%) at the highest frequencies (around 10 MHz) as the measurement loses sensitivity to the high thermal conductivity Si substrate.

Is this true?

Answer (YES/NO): NO